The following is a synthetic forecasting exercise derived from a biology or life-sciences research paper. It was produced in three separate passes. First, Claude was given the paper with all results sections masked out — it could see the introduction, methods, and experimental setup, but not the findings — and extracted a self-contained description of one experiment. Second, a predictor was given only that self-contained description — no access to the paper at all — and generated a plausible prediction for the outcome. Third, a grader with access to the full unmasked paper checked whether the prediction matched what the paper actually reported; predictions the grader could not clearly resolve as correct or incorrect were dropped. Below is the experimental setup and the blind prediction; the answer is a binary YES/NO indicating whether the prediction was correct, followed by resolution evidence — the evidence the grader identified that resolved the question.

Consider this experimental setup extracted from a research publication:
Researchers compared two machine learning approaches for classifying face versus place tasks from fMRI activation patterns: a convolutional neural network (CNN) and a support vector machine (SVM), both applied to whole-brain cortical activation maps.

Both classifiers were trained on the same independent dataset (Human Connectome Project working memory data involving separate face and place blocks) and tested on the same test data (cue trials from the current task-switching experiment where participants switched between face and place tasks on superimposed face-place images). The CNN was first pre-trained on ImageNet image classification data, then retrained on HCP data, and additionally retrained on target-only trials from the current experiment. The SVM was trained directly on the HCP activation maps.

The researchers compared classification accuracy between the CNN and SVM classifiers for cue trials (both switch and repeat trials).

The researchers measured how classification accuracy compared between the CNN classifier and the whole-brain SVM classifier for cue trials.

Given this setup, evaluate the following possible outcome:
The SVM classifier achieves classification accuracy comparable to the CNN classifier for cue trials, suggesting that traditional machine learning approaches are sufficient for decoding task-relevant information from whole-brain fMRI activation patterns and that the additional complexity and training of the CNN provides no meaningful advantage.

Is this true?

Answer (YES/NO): NO